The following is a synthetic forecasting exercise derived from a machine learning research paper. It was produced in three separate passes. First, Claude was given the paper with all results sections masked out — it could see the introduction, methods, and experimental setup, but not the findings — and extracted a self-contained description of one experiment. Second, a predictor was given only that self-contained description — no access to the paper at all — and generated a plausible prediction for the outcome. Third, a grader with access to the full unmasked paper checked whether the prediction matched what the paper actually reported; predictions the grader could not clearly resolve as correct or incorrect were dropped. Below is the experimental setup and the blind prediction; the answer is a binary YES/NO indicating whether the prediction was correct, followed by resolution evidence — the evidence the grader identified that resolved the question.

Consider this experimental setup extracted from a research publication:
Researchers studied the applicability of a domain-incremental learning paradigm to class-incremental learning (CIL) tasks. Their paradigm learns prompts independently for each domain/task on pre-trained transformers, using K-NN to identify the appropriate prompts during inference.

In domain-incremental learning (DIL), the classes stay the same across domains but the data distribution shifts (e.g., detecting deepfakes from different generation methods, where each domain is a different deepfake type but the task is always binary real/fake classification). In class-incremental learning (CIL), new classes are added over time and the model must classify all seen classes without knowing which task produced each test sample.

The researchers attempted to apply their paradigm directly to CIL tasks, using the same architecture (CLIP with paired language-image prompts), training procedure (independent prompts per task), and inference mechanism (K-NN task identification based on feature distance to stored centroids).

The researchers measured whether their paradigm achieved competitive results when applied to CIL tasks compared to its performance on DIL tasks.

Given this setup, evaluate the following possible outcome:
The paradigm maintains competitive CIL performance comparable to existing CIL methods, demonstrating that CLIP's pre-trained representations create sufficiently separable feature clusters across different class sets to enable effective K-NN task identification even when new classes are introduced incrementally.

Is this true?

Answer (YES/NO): NO